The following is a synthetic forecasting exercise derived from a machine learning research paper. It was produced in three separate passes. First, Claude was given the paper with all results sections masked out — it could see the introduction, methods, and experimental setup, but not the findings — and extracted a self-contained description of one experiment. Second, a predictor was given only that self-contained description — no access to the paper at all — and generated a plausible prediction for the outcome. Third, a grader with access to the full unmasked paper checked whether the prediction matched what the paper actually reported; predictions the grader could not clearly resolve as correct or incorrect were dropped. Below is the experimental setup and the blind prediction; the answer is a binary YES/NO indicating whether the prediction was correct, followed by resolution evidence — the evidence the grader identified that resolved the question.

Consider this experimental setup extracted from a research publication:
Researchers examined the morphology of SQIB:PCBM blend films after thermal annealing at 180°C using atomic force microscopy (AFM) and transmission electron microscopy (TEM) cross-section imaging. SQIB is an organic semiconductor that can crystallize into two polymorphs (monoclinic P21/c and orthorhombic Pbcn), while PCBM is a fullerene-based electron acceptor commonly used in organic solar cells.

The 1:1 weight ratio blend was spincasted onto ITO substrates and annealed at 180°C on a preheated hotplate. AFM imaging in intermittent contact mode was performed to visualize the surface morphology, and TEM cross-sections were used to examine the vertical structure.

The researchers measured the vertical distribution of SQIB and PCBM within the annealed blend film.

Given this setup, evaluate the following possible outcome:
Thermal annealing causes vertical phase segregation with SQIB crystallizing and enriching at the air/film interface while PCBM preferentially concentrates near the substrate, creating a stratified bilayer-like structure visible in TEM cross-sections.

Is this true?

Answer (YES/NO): YES